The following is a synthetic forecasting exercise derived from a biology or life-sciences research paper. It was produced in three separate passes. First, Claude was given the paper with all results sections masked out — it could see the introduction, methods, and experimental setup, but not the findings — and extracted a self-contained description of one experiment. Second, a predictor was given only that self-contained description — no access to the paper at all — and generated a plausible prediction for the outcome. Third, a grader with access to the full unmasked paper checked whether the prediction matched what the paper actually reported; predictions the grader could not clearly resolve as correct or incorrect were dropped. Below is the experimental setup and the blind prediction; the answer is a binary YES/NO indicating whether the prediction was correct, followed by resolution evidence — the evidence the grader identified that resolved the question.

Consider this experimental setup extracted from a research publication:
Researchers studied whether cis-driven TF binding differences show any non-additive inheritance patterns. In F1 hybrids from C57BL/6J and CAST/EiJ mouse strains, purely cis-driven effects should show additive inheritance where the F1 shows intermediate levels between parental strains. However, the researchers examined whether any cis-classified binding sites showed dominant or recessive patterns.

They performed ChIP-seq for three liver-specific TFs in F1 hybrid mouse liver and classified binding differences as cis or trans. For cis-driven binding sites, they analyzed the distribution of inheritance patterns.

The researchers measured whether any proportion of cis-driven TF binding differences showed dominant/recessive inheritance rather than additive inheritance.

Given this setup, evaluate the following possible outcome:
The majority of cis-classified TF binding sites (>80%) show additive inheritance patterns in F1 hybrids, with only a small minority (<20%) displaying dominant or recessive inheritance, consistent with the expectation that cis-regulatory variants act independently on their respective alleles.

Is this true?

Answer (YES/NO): NO